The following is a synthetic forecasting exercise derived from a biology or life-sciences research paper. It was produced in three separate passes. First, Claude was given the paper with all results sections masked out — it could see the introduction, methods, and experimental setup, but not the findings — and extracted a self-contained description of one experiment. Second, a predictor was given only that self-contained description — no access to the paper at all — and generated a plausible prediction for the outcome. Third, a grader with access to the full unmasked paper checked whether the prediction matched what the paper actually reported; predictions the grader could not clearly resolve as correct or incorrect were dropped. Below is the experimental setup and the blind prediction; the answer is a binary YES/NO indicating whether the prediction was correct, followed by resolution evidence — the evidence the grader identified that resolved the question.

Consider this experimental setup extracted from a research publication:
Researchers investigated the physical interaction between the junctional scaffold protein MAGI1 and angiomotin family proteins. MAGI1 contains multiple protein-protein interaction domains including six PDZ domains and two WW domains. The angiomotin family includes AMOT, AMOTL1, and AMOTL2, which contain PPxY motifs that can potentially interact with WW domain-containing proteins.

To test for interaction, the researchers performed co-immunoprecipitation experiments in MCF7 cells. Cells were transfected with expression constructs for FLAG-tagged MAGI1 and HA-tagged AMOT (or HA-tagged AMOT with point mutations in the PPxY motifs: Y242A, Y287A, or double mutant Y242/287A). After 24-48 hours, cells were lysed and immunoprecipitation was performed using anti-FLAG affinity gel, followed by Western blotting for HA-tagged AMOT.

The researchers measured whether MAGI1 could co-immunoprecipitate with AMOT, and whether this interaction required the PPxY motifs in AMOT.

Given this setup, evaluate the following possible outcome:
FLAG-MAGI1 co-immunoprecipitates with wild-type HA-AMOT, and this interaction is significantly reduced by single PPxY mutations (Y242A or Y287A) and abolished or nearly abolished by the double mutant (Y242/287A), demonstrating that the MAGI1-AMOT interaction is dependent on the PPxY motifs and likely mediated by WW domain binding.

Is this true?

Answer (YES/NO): NO